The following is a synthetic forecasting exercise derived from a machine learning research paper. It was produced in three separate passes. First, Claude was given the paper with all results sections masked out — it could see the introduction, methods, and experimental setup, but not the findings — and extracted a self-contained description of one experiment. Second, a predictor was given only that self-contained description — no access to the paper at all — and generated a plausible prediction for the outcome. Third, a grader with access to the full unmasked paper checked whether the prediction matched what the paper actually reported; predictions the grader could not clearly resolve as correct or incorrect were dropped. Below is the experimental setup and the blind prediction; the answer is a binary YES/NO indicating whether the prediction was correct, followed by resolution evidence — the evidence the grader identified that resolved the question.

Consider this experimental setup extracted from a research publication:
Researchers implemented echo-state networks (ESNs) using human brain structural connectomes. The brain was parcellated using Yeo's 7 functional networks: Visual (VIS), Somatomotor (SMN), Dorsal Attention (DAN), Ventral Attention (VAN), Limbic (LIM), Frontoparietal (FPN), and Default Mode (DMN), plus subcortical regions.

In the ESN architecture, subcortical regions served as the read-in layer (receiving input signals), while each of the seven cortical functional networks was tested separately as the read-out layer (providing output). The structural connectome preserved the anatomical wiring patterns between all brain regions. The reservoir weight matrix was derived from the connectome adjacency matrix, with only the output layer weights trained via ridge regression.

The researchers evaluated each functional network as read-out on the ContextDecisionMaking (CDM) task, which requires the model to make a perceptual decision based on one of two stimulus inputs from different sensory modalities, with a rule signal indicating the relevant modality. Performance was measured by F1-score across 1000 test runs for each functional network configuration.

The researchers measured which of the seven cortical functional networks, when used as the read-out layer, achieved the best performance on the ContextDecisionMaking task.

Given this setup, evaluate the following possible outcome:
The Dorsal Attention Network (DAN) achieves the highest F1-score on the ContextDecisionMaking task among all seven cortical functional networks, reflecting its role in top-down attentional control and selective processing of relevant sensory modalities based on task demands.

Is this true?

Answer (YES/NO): NO